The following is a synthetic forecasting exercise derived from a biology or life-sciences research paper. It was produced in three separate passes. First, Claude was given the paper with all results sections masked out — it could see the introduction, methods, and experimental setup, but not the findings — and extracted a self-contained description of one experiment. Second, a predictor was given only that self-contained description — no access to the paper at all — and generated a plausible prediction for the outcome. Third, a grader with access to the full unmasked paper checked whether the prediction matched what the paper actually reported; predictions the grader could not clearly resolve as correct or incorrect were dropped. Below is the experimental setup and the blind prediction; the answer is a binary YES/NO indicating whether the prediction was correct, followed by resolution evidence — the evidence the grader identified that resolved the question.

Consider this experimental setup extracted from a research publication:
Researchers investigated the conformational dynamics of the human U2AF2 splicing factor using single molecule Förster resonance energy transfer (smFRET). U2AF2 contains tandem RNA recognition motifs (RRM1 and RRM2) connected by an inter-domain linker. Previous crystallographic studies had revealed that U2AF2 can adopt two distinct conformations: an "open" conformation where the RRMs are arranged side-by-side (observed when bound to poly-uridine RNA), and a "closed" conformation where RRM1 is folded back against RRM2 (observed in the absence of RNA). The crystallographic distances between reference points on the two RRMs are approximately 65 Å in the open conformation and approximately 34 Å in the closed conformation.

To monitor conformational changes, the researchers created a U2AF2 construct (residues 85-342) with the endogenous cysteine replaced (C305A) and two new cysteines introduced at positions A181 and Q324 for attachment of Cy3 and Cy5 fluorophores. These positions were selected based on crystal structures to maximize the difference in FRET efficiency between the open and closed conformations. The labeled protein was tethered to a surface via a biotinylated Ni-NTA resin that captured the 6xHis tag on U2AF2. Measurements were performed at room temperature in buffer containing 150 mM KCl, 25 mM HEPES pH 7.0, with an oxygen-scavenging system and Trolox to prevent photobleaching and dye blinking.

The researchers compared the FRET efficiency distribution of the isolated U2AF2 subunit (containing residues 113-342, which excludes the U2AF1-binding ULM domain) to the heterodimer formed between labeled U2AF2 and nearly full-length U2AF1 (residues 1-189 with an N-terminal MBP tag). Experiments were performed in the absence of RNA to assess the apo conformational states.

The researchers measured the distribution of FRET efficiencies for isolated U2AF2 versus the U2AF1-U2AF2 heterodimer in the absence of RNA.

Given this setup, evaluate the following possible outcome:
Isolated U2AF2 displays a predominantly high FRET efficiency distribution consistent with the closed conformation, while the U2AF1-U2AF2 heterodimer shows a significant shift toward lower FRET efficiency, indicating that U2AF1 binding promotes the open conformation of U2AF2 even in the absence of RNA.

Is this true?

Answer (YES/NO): NO